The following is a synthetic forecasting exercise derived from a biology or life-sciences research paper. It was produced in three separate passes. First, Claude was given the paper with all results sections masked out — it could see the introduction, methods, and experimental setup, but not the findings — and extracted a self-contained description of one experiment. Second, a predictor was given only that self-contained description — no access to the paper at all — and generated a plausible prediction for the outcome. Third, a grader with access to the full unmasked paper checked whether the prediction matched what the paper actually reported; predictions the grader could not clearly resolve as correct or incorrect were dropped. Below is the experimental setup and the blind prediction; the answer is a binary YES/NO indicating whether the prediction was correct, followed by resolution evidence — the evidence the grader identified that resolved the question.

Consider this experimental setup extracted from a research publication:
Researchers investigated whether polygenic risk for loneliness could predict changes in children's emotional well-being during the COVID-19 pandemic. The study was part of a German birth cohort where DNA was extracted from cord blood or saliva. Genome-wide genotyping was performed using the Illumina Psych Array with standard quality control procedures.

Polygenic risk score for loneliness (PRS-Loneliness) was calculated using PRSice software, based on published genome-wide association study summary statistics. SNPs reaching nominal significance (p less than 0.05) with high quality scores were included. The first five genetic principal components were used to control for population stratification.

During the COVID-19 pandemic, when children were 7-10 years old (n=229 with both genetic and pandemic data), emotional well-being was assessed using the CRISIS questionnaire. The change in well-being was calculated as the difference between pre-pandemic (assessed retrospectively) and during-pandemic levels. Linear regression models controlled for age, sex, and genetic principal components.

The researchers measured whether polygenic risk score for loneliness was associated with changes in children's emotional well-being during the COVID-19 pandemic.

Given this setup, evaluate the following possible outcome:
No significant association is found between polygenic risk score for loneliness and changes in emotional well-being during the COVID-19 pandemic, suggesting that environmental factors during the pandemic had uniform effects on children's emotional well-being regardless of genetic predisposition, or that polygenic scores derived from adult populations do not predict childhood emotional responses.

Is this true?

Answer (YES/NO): YES